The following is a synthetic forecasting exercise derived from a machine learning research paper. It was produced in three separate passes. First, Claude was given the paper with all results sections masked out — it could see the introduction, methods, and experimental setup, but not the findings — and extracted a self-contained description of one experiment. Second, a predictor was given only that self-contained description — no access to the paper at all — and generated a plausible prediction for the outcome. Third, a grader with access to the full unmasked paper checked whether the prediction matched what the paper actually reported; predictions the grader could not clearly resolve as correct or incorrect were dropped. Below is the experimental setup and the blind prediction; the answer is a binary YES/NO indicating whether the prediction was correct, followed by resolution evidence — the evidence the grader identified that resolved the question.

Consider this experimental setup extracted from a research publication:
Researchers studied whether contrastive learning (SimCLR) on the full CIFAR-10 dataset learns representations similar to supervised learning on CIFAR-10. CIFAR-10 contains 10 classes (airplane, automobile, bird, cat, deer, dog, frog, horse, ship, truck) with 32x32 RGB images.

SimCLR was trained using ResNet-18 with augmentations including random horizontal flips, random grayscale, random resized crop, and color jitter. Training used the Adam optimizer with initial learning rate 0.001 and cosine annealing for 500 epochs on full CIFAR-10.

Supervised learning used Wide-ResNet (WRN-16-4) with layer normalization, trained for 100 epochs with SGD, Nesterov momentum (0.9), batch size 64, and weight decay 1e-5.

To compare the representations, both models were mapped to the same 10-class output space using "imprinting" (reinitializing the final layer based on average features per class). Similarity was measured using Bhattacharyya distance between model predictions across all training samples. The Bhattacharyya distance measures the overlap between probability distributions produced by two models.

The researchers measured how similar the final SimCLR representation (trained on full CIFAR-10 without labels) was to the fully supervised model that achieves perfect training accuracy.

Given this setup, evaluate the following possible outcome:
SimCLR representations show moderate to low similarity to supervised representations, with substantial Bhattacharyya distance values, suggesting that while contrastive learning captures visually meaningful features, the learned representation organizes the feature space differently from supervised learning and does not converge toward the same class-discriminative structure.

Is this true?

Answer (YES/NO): NO